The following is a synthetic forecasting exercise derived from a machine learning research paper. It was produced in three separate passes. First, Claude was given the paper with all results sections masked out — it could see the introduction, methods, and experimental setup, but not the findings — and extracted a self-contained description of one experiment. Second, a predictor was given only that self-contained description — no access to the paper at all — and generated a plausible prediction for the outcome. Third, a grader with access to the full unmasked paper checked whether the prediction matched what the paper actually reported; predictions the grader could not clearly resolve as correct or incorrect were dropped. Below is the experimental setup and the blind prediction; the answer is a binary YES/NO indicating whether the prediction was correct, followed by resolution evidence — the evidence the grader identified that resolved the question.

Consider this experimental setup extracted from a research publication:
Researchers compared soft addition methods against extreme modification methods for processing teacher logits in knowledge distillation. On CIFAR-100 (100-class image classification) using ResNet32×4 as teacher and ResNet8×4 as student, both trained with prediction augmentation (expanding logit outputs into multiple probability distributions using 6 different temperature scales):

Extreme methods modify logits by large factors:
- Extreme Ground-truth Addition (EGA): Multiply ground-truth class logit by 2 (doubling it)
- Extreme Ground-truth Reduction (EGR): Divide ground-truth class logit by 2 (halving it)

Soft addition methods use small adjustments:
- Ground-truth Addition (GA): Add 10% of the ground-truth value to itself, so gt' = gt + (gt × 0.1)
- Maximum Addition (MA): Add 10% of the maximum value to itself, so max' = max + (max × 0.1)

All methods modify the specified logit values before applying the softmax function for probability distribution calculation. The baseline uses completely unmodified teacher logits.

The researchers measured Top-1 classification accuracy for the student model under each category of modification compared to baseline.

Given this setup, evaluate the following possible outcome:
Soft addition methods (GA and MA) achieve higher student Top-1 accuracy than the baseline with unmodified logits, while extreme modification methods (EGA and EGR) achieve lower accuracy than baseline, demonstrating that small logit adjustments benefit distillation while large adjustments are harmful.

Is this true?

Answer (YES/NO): YES